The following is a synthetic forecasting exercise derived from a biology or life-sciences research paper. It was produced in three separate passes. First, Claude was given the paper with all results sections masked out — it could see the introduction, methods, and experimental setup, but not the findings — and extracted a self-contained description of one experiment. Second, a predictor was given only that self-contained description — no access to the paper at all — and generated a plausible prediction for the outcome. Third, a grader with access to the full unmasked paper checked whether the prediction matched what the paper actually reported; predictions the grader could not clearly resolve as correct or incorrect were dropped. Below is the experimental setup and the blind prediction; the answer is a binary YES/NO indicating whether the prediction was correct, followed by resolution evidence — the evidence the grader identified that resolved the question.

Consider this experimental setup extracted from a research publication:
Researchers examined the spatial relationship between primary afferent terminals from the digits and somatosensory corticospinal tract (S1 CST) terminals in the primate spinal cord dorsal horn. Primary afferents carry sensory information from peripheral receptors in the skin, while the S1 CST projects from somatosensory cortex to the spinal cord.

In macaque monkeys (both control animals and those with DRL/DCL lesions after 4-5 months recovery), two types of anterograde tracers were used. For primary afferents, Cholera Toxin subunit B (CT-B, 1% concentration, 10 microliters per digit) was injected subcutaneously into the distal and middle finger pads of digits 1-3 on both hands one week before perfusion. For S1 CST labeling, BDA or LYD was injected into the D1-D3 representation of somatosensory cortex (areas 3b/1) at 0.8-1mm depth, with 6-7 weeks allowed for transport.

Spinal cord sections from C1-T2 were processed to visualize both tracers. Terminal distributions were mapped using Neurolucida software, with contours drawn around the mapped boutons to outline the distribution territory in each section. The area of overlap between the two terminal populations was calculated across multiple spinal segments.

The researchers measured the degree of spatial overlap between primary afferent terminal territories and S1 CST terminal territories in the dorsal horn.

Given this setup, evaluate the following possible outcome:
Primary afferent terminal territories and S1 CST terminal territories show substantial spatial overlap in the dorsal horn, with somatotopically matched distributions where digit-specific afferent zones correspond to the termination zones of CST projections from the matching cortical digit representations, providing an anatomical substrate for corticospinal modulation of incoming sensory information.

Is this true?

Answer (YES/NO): YES